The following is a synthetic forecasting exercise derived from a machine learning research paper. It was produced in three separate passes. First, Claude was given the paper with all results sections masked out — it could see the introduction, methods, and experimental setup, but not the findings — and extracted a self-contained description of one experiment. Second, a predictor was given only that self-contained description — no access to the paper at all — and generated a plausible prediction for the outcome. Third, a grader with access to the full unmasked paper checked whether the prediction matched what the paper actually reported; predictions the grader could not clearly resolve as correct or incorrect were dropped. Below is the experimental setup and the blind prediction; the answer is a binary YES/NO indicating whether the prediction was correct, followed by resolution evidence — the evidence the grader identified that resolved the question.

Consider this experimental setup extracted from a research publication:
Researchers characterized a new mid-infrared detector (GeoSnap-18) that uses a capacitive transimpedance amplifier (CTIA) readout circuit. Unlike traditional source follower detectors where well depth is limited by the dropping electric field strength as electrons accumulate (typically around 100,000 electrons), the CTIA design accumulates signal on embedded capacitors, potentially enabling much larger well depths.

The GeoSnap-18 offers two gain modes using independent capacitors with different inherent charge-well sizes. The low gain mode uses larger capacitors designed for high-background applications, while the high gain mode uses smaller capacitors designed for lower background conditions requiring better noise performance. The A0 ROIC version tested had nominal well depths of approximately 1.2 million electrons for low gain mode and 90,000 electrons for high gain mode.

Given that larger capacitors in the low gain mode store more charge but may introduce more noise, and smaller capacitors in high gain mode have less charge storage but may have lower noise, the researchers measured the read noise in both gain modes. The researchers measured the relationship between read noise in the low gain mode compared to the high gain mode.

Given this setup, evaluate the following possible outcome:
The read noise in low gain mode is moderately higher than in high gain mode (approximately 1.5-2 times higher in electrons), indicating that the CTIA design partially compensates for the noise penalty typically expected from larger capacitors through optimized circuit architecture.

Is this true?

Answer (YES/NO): NO